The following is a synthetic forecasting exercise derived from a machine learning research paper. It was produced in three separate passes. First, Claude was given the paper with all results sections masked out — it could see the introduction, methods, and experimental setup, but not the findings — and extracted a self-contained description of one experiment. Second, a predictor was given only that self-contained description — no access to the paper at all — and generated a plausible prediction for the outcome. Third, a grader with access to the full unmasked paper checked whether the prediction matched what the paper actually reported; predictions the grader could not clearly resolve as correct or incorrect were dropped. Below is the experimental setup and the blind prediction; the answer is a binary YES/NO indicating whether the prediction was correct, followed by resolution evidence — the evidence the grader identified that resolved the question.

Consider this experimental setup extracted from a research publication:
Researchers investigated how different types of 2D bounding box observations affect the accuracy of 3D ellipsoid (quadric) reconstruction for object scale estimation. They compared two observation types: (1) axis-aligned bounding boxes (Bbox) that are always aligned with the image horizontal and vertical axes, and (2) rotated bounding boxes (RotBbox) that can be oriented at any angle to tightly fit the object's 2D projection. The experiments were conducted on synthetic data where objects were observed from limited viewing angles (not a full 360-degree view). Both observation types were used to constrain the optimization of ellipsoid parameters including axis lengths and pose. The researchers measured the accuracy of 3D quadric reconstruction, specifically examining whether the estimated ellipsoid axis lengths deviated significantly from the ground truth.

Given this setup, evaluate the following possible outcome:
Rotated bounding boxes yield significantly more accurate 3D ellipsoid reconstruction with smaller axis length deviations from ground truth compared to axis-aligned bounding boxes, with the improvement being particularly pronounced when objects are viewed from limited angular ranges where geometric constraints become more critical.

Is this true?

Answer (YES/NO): YES